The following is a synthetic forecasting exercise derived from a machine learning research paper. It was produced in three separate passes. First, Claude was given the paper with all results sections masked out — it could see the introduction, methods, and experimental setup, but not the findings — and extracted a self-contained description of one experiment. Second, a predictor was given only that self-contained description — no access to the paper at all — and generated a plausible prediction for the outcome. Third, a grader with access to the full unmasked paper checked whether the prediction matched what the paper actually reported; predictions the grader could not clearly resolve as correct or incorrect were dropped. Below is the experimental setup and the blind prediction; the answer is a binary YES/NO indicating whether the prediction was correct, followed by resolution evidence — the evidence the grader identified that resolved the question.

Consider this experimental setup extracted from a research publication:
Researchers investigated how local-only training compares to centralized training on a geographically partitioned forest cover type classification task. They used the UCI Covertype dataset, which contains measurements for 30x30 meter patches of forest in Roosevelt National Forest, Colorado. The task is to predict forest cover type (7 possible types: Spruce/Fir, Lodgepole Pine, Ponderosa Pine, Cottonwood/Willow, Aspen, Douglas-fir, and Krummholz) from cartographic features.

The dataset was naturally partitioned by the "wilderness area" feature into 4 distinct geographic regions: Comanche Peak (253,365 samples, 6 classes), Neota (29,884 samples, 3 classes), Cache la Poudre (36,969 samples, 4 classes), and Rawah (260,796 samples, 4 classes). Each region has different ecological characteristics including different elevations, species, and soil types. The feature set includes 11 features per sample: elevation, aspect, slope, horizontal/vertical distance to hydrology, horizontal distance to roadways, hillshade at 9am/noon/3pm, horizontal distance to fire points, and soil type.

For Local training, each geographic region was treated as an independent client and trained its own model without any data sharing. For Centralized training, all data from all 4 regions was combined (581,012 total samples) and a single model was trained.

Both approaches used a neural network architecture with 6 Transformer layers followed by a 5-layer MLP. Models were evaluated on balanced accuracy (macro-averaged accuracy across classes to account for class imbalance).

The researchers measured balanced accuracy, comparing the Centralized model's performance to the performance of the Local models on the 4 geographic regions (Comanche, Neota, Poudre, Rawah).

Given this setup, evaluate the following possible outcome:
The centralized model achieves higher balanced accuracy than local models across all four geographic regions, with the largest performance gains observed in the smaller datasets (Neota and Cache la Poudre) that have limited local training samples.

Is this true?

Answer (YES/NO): NO